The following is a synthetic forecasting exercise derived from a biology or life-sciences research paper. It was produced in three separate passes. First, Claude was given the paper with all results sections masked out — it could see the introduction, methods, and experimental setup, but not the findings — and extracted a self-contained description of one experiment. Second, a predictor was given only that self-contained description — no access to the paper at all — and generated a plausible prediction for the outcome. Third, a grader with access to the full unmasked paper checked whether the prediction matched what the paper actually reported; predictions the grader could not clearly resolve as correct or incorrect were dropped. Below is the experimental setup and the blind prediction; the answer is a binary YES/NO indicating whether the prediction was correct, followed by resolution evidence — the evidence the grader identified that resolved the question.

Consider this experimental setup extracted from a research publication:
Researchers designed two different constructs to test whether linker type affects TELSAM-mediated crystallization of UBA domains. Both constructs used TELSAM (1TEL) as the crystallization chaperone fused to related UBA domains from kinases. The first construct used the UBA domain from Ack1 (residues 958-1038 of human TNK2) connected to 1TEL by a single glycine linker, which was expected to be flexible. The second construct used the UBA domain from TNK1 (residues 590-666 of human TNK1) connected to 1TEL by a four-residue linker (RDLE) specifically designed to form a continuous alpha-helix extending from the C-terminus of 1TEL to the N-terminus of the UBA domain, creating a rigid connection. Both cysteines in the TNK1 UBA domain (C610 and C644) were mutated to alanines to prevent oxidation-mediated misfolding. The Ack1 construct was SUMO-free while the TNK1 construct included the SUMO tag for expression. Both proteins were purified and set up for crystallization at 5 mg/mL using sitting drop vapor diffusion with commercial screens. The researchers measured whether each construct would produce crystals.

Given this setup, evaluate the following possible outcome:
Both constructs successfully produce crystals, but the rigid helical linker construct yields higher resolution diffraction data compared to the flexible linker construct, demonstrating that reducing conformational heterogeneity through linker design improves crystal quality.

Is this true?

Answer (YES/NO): NO